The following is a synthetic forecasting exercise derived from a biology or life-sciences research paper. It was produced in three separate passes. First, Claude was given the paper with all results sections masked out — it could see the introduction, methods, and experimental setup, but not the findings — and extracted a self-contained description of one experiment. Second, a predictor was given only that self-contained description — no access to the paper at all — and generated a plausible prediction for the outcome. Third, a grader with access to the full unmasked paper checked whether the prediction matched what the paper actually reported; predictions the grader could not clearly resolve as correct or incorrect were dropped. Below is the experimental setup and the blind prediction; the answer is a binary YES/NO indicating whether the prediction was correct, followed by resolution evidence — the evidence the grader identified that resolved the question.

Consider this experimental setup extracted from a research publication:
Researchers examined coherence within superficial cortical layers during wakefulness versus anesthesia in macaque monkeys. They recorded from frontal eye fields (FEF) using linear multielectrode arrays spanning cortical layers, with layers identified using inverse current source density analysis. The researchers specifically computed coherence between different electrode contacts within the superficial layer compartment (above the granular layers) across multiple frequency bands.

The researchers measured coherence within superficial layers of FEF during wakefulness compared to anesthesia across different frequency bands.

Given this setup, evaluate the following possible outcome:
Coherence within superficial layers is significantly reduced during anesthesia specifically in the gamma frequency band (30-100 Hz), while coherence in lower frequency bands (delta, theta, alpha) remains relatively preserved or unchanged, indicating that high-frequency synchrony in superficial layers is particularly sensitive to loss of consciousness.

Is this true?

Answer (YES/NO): NO